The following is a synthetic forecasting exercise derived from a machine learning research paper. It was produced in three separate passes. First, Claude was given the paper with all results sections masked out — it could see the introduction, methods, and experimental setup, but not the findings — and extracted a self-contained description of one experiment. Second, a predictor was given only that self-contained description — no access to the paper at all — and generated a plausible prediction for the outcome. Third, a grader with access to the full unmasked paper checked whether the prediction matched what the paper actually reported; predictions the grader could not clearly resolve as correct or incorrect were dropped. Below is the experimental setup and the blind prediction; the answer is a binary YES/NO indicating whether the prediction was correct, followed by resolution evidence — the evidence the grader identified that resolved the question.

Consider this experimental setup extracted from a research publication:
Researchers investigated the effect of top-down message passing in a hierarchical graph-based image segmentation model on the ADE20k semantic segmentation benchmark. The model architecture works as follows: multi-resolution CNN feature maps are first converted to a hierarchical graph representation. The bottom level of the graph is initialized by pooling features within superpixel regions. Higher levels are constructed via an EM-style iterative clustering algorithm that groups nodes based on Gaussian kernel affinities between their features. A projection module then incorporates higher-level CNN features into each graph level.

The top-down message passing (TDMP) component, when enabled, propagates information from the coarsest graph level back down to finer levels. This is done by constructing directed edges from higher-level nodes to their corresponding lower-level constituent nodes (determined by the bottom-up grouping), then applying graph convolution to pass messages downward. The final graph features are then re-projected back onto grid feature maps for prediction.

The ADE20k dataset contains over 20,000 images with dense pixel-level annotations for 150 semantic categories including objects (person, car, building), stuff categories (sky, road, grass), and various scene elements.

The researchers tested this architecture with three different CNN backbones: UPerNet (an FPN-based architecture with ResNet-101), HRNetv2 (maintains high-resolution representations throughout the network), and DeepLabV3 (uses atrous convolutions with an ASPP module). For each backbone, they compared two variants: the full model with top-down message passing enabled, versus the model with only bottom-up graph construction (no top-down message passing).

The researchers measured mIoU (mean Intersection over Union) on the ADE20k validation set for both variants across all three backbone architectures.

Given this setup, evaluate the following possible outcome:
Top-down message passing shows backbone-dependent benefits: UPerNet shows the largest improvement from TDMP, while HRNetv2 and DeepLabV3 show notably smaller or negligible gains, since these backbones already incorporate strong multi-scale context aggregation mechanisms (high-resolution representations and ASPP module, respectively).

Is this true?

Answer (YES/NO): NO